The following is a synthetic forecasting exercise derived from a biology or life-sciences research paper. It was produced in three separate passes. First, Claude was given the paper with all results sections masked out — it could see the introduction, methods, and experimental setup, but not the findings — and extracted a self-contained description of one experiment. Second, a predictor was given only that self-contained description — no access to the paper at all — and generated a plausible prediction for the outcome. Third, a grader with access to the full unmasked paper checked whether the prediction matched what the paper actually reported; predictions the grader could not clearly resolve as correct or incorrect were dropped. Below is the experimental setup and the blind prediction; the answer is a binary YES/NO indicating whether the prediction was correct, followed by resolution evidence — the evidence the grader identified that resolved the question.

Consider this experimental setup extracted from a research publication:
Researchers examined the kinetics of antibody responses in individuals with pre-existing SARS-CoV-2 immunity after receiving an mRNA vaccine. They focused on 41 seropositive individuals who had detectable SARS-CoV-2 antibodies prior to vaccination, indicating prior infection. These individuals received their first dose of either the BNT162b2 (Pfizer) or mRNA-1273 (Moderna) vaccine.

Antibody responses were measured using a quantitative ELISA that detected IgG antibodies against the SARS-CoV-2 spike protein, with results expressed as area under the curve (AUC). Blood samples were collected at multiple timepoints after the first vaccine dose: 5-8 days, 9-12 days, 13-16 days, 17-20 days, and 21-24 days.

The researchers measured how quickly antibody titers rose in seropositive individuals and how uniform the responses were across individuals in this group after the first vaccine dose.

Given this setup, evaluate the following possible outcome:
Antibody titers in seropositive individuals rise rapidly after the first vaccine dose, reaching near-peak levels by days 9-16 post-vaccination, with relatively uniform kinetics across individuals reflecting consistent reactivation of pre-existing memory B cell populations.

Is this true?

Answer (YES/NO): YES